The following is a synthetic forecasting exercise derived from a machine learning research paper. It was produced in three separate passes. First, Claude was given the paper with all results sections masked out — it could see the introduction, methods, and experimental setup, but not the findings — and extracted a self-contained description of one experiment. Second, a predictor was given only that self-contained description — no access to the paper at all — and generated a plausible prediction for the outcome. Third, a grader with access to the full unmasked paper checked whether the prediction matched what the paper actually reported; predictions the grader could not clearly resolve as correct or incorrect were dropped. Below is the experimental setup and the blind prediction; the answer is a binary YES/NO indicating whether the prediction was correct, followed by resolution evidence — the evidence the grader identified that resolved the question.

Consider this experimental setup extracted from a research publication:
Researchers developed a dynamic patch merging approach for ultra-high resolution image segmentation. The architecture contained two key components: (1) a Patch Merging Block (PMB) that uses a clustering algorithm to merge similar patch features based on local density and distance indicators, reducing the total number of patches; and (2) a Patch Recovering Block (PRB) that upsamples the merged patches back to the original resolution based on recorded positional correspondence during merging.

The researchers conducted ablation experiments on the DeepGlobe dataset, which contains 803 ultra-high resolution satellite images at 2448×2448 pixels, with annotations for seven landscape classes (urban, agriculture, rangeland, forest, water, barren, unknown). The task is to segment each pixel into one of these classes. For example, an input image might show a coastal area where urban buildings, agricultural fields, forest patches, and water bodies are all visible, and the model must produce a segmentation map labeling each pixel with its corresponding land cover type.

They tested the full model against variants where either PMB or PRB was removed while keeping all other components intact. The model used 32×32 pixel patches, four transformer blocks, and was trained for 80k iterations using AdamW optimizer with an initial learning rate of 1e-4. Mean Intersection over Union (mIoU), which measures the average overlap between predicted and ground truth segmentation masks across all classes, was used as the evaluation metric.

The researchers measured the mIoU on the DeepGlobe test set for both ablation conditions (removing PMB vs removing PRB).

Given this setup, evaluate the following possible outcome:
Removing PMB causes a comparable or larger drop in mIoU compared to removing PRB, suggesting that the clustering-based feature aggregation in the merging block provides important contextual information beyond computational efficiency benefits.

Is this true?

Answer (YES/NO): YES